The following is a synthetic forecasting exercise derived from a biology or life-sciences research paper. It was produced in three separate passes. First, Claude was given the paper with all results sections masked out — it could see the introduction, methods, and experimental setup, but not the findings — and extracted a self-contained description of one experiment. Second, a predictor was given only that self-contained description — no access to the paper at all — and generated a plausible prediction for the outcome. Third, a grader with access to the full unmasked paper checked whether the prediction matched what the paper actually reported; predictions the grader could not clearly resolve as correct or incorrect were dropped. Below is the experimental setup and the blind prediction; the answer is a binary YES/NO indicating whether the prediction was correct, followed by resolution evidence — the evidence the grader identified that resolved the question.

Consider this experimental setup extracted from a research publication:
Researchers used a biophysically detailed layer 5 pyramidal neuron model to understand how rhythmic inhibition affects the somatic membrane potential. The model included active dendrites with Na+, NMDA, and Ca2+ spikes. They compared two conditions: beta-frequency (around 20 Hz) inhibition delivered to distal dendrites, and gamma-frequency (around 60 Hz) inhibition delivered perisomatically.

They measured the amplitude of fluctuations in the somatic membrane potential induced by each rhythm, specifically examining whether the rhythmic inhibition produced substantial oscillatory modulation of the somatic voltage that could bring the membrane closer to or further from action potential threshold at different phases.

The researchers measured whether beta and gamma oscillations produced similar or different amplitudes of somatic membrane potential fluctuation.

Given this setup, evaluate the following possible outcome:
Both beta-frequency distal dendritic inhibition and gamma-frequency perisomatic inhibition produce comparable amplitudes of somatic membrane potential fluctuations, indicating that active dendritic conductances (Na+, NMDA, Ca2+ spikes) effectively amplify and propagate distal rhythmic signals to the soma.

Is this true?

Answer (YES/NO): NO